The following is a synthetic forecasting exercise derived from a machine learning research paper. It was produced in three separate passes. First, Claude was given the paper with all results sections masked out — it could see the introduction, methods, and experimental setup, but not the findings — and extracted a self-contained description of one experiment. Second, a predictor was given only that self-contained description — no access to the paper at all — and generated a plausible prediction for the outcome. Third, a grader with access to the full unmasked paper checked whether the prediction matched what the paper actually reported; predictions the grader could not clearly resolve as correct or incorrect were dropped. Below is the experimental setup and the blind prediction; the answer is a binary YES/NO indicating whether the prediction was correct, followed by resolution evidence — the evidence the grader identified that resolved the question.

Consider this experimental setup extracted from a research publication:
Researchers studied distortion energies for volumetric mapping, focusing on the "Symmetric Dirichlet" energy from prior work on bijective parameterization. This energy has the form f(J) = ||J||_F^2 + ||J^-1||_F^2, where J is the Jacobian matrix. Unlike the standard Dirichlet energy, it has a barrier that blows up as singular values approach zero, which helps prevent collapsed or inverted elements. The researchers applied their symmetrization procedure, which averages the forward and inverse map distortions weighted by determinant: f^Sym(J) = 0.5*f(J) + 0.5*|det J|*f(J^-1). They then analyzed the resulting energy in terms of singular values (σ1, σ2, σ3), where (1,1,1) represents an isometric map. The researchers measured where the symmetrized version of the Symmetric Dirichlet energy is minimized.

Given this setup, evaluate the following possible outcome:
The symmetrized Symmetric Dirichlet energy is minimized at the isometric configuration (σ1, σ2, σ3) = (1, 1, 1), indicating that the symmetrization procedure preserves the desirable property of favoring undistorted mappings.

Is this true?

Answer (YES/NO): NO